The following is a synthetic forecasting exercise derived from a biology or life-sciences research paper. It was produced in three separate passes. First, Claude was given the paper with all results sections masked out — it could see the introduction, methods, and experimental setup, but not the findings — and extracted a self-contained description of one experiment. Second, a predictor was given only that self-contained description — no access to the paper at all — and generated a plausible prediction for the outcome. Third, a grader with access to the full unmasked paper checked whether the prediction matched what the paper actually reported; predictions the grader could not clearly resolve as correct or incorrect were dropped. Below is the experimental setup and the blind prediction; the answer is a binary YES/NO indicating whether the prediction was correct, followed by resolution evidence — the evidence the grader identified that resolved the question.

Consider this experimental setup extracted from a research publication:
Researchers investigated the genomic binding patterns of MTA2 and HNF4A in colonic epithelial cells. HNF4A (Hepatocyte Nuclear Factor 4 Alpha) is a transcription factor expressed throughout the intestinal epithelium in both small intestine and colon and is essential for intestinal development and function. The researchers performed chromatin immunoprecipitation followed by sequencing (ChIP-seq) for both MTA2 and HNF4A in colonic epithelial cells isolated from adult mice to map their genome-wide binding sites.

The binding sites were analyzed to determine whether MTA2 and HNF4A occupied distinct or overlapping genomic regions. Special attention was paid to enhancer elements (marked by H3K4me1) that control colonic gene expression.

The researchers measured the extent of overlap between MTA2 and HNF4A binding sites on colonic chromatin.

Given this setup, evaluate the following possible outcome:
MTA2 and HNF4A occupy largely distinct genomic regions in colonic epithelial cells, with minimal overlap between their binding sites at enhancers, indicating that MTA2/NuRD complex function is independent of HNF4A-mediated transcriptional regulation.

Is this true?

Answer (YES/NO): NO